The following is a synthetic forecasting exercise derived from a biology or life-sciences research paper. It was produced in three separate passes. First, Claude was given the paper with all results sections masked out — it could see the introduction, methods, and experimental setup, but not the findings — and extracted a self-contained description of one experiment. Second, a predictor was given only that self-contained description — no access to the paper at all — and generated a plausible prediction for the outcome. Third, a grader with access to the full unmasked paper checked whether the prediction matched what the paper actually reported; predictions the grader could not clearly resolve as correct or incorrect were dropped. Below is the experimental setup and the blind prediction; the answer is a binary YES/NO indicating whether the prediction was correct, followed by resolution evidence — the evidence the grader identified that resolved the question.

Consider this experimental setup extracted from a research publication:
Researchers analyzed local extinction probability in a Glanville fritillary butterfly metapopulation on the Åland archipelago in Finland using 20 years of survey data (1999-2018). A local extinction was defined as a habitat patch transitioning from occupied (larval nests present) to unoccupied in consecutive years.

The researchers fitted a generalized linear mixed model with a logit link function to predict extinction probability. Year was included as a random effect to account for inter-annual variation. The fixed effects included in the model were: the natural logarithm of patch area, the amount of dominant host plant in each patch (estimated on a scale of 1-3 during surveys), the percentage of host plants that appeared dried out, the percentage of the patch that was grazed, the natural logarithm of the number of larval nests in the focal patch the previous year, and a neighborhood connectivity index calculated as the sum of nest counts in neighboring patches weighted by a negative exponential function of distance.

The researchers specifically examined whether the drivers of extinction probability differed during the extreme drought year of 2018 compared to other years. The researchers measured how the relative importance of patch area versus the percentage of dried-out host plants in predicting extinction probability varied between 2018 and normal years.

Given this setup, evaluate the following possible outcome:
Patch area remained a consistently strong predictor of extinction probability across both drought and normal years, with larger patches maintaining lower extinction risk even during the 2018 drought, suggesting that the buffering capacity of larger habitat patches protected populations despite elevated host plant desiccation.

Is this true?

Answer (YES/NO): NO